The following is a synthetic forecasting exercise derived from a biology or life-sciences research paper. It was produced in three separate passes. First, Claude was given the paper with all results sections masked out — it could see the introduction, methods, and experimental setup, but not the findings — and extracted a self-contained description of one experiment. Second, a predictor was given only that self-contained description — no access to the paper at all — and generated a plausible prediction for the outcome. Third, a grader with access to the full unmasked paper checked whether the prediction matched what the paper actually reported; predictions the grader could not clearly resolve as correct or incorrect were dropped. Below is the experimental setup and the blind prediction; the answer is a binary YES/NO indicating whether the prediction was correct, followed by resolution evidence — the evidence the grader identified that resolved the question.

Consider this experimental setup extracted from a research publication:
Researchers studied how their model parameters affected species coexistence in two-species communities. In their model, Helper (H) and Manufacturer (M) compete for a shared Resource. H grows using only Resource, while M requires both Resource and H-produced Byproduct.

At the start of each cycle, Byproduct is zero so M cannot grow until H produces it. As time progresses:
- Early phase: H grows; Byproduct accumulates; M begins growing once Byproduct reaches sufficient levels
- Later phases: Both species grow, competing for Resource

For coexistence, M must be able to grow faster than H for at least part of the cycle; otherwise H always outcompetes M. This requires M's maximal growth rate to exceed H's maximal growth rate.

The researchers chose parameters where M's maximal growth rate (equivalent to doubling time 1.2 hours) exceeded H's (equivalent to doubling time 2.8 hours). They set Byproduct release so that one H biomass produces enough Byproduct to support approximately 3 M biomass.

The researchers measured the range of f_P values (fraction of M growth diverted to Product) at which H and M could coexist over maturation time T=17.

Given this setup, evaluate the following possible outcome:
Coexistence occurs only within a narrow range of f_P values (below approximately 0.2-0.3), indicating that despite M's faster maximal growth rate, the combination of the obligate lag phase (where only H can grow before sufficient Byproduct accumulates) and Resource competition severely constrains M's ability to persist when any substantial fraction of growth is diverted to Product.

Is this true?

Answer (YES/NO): NO